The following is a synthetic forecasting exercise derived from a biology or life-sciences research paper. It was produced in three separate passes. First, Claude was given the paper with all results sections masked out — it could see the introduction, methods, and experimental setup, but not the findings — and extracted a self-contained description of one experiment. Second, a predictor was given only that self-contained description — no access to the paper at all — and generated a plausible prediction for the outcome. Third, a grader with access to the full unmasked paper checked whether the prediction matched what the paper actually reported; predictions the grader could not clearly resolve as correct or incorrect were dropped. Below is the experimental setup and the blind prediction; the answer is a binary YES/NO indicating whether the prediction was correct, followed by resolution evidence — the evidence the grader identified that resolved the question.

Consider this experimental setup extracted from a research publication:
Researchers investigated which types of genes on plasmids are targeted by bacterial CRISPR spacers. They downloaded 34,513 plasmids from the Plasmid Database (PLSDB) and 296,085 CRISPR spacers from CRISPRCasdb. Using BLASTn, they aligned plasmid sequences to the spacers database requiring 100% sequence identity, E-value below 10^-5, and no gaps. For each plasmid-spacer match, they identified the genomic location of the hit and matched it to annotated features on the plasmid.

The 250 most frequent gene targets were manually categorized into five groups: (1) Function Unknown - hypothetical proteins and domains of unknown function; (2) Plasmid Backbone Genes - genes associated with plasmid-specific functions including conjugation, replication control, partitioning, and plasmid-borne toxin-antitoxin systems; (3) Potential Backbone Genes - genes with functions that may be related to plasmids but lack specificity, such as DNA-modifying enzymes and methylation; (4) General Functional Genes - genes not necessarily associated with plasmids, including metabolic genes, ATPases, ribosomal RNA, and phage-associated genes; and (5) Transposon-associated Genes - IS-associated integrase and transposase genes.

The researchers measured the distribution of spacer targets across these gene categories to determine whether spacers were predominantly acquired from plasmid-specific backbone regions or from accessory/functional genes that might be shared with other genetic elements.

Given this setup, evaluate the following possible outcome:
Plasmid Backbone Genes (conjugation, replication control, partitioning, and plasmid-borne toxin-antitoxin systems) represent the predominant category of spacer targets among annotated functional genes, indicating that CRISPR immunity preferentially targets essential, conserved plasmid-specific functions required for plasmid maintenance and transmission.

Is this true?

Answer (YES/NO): YES